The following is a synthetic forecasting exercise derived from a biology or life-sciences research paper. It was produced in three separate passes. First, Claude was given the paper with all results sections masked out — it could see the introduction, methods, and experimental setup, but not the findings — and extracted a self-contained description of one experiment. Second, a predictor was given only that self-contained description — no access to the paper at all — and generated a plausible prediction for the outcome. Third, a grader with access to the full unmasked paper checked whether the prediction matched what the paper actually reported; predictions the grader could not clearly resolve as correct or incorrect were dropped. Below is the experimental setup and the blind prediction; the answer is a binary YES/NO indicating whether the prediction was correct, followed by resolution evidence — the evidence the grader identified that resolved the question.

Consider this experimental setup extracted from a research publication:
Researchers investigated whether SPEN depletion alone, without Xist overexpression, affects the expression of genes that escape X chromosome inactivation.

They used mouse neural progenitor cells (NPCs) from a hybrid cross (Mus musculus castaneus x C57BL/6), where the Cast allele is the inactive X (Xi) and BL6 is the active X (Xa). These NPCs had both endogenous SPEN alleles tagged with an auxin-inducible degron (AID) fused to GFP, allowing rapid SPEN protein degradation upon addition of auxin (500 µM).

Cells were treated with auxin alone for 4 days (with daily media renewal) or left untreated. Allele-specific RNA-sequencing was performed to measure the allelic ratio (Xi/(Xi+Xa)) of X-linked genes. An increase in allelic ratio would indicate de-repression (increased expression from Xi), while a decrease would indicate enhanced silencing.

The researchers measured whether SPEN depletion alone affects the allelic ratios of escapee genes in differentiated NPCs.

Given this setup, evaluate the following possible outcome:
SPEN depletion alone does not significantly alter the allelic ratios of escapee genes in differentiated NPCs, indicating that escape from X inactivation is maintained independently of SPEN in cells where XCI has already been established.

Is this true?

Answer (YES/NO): NO